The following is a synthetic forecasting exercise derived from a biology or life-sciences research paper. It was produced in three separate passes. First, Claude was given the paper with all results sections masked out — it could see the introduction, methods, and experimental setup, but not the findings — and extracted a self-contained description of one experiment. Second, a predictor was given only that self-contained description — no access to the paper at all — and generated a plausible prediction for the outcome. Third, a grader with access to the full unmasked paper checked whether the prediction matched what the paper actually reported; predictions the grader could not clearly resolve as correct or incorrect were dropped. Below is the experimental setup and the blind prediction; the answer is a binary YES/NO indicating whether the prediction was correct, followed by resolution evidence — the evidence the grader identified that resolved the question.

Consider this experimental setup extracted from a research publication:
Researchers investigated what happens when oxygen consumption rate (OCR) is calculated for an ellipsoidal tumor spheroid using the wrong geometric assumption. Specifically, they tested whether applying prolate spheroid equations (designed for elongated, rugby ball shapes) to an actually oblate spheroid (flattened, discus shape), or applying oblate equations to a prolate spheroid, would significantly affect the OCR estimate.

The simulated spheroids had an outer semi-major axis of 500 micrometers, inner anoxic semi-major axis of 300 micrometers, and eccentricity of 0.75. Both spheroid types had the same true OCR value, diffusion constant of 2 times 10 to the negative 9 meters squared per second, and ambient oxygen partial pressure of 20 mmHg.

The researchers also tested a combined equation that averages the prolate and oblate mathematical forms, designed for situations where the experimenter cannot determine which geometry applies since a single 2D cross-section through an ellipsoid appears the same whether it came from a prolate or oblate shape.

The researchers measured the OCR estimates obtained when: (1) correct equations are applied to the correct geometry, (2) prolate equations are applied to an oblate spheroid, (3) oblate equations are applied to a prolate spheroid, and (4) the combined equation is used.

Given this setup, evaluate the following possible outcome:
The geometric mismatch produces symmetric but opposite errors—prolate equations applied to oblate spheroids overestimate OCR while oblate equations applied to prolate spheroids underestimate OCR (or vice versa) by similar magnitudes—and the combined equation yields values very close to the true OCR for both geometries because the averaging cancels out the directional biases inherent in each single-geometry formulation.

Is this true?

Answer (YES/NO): YES